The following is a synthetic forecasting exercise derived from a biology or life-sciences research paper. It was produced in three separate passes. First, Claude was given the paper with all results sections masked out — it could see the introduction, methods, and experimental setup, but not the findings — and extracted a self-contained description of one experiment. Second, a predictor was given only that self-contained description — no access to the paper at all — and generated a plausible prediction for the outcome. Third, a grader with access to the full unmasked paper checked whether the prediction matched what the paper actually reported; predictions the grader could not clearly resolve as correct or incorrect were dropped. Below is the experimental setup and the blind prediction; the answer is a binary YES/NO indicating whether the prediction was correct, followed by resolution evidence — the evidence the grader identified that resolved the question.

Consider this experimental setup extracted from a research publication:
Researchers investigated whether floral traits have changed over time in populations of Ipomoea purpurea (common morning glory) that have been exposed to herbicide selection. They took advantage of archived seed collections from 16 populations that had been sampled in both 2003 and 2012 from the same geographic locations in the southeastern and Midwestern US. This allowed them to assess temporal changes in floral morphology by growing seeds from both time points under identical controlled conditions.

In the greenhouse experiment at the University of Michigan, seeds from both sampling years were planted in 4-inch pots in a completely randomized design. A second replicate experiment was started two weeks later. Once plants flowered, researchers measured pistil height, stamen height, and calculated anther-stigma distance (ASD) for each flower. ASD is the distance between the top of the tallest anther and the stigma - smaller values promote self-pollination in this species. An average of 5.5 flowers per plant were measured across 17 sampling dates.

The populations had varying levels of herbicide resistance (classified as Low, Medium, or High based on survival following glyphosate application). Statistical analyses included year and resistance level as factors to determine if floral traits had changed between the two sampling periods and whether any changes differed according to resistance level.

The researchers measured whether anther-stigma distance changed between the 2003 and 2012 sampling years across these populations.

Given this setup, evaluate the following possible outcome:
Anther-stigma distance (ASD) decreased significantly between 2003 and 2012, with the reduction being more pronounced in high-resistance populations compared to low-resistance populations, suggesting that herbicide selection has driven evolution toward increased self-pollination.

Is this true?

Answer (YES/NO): NO